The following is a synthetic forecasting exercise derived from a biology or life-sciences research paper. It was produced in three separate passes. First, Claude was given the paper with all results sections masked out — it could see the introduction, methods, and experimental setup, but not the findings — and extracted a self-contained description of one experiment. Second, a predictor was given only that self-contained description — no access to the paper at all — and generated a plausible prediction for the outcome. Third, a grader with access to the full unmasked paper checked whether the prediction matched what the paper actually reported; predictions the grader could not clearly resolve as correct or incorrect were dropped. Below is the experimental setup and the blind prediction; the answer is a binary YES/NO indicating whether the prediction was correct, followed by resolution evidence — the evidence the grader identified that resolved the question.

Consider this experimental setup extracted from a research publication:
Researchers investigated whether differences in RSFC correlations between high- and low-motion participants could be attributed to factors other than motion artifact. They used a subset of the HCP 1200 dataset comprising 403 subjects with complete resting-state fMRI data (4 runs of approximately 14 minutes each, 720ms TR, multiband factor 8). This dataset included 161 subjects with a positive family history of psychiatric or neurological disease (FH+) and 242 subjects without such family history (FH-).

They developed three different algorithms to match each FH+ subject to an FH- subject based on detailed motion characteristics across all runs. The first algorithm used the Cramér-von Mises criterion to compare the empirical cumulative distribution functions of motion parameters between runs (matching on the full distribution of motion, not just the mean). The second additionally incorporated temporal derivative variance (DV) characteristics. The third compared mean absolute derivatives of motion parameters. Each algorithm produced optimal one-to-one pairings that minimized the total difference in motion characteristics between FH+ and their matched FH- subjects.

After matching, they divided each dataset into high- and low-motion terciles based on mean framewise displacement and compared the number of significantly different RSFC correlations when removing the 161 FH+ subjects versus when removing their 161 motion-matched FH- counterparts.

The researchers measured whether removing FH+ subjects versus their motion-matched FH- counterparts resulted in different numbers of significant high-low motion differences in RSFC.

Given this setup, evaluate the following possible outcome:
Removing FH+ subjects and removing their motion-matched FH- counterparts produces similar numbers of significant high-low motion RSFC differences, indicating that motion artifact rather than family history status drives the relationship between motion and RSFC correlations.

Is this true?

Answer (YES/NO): NO